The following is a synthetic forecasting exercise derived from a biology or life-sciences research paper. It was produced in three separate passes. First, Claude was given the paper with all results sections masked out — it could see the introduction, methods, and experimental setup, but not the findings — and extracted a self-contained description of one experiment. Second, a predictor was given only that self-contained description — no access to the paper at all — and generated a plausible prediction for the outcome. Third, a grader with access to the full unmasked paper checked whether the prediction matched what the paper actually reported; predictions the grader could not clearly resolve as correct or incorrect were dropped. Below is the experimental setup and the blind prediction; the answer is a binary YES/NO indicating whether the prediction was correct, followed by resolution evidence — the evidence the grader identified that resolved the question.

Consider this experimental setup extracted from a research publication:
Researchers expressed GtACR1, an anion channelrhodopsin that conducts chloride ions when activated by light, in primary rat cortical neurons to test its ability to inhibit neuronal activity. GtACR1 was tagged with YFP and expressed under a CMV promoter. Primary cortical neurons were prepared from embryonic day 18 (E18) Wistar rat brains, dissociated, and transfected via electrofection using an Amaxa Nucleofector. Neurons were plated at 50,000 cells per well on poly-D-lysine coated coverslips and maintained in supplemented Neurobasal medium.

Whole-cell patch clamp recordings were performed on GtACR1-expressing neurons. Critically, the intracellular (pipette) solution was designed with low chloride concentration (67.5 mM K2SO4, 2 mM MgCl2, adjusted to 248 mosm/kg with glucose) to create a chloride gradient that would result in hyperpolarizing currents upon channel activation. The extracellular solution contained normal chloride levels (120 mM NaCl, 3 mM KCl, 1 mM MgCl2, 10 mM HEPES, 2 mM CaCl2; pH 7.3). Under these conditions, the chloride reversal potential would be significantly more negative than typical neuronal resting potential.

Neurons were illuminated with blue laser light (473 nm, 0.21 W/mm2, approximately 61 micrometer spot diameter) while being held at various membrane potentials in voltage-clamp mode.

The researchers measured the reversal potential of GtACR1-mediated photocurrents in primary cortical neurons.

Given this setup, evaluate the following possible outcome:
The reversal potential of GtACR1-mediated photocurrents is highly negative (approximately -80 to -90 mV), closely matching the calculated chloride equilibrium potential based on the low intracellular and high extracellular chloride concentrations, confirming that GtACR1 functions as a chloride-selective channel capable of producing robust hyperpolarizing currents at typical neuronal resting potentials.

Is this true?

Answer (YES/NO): NO